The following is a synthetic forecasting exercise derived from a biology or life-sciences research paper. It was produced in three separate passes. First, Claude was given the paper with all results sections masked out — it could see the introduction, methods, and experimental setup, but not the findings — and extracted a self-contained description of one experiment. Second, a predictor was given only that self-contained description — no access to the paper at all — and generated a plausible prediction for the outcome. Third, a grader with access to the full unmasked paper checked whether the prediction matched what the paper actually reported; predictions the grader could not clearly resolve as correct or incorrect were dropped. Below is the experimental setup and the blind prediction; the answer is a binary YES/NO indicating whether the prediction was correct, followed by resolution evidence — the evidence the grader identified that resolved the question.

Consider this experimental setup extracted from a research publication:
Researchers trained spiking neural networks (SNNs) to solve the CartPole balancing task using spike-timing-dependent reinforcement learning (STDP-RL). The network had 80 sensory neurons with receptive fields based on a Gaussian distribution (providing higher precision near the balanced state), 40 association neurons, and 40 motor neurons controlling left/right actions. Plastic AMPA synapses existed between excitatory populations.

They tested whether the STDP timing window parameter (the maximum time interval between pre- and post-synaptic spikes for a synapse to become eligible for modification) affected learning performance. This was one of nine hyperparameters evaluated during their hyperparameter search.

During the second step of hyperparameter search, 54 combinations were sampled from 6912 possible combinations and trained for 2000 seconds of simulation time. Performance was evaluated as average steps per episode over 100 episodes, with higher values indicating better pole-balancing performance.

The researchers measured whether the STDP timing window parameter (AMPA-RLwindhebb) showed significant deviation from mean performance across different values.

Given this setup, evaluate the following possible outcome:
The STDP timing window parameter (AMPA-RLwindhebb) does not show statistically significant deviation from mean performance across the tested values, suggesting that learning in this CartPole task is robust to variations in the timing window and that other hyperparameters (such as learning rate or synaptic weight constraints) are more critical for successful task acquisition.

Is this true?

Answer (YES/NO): NO